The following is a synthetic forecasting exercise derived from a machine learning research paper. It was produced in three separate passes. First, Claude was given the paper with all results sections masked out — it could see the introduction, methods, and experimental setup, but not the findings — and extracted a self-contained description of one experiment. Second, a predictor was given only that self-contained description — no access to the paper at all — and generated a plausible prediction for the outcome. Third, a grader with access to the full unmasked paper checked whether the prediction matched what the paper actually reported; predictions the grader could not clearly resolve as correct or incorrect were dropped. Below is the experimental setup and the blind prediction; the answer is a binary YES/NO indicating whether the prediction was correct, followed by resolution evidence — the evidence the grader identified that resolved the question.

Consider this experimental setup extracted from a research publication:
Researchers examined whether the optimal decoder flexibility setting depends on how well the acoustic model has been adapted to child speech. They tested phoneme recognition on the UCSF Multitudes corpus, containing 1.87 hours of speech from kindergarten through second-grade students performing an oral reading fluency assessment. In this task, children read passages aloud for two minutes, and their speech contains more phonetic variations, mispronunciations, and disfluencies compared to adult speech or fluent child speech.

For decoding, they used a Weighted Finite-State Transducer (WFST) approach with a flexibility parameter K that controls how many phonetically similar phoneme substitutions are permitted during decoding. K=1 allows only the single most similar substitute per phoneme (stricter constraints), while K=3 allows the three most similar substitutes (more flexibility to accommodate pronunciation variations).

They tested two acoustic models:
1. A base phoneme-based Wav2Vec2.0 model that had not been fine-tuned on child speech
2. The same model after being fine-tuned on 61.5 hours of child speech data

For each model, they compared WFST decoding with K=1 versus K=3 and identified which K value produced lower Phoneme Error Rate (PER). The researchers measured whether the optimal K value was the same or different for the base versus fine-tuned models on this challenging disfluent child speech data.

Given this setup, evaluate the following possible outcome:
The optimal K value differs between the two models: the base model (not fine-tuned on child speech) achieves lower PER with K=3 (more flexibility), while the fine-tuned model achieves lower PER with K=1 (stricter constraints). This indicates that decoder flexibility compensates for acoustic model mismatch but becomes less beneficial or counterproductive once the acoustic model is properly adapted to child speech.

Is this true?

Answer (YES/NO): NO